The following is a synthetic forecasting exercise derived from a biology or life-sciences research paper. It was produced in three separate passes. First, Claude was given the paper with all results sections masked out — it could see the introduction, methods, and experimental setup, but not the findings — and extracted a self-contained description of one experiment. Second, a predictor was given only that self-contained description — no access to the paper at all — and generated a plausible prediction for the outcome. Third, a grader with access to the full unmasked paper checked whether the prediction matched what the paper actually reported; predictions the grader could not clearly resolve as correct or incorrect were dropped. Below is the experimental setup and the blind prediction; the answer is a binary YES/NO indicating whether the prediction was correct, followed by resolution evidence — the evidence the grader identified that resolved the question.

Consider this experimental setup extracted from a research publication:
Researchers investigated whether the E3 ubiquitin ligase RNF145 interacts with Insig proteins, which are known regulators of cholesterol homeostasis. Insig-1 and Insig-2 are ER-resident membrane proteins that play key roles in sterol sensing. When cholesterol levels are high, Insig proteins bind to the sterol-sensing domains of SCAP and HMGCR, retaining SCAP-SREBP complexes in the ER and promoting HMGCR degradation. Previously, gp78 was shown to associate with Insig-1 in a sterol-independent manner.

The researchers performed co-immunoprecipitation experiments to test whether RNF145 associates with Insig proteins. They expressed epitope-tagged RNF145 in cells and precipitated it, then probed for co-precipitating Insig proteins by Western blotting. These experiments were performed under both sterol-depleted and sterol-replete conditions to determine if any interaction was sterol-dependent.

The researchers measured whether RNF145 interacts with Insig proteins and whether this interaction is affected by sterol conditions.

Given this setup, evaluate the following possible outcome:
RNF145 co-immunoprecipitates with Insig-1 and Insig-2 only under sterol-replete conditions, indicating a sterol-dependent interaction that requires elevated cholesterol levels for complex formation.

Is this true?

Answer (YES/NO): NO